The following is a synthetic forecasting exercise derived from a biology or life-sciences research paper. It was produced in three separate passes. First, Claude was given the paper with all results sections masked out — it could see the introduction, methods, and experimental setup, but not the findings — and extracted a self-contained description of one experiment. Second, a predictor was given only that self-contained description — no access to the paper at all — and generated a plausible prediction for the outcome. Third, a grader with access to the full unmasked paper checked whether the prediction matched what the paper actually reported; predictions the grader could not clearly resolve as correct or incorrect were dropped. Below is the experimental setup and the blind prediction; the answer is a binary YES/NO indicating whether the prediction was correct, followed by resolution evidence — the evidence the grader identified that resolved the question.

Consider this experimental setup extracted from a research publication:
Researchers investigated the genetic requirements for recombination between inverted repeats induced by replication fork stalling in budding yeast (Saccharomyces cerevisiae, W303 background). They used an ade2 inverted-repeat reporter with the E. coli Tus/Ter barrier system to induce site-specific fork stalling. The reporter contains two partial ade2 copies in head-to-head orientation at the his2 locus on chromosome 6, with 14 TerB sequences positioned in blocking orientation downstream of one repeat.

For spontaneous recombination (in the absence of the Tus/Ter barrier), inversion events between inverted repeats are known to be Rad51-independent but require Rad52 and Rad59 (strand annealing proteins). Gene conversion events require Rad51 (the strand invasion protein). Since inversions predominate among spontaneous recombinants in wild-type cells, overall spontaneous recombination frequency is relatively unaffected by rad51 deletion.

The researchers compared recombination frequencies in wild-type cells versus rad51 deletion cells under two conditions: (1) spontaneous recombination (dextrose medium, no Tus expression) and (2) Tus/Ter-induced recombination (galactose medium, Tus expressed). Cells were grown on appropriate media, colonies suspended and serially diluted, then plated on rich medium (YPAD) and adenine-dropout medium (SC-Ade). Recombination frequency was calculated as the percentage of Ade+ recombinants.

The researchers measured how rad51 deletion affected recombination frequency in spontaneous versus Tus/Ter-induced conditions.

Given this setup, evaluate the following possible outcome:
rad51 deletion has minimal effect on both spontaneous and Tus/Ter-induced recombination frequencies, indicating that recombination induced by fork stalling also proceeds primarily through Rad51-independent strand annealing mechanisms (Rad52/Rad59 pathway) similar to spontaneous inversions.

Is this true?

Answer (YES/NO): NO